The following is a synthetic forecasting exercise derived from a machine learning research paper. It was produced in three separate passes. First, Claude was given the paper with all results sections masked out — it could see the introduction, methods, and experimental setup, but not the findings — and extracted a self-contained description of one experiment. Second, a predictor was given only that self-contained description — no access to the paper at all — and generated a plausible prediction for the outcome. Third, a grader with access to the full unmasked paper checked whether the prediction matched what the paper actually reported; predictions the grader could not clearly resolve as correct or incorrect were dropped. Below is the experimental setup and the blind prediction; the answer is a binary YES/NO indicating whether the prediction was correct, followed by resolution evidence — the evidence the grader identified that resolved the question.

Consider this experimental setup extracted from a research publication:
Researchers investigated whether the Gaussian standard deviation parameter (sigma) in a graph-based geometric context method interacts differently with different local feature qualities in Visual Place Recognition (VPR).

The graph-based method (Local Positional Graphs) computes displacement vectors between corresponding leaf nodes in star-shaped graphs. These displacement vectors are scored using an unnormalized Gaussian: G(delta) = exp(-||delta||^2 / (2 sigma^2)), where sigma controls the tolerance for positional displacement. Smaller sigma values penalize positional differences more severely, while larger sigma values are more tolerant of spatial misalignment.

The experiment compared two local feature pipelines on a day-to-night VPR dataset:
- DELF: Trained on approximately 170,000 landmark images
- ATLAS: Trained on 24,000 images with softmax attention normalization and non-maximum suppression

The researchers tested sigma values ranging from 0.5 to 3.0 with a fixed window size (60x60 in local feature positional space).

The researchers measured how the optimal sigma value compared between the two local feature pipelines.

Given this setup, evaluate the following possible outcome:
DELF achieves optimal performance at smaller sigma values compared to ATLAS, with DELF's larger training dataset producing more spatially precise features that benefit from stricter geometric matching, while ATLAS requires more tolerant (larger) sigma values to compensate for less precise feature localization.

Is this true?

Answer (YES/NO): NO